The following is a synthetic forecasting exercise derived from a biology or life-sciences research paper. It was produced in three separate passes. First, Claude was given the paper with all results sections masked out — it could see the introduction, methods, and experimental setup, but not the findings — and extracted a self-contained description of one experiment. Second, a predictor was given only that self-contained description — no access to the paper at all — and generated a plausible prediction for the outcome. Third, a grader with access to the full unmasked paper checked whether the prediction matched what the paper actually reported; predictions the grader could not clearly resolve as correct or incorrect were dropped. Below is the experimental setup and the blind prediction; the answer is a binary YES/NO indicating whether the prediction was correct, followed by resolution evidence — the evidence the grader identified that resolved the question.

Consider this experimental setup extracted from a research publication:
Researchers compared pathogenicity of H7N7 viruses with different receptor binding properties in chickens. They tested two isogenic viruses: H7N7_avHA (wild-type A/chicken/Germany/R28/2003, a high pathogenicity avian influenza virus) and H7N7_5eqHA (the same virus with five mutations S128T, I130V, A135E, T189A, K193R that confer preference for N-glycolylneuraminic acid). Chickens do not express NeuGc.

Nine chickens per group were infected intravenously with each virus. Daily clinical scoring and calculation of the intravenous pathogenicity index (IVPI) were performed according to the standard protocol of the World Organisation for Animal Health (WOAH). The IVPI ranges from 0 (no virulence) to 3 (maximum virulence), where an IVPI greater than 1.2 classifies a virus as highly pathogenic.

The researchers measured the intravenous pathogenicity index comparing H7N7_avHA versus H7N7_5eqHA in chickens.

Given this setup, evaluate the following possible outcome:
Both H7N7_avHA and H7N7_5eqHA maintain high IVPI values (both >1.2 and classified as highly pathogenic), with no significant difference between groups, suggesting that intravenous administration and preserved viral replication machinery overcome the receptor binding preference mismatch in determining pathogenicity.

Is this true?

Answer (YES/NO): NO